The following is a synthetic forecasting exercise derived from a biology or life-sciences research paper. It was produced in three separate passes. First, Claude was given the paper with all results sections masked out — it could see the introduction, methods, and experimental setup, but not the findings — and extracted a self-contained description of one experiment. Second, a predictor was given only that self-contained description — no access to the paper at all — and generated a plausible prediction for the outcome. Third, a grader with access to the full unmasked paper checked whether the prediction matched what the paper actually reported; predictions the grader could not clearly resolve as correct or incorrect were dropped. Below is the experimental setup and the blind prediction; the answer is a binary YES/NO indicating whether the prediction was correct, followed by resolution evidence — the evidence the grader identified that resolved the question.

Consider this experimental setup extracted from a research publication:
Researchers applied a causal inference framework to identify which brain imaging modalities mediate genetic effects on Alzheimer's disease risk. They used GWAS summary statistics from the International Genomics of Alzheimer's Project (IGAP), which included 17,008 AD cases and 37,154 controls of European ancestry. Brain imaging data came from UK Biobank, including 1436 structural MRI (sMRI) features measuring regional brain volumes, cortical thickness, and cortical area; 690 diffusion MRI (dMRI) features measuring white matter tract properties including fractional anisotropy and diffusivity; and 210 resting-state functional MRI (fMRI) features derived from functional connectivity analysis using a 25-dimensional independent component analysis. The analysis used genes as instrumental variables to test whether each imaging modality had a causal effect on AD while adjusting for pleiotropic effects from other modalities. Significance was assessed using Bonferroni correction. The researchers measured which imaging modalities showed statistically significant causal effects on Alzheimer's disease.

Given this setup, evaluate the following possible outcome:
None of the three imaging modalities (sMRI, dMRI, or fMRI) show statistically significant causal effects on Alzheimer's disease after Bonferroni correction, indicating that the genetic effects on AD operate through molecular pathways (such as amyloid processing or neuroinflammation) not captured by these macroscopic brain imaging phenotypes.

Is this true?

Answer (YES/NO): NO